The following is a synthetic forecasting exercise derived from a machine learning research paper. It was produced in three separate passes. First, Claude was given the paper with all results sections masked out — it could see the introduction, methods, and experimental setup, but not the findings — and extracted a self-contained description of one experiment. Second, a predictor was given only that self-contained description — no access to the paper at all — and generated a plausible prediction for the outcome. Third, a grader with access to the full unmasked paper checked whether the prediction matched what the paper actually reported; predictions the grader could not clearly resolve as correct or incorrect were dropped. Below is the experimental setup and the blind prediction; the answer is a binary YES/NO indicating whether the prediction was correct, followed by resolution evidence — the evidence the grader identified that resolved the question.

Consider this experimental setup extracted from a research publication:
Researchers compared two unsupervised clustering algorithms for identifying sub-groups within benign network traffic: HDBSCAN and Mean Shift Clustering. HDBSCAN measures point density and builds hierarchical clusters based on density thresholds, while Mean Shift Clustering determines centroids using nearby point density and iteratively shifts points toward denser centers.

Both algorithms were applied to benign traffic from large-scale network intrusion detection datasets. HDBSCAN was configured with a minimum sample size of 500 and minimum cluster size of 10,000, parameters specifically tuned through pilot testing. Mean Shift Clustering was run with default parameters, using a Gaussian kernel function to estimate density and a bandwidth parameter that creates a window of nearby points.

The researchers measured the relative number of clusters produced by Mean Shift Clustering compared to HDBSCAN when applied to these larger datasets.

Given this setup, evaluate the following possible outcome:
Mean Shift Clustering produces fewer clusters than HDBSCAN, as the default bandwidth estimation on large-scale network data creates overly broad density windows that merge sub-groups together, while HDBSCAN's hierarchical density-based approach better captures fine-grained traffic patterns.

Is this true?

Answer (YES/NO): NO